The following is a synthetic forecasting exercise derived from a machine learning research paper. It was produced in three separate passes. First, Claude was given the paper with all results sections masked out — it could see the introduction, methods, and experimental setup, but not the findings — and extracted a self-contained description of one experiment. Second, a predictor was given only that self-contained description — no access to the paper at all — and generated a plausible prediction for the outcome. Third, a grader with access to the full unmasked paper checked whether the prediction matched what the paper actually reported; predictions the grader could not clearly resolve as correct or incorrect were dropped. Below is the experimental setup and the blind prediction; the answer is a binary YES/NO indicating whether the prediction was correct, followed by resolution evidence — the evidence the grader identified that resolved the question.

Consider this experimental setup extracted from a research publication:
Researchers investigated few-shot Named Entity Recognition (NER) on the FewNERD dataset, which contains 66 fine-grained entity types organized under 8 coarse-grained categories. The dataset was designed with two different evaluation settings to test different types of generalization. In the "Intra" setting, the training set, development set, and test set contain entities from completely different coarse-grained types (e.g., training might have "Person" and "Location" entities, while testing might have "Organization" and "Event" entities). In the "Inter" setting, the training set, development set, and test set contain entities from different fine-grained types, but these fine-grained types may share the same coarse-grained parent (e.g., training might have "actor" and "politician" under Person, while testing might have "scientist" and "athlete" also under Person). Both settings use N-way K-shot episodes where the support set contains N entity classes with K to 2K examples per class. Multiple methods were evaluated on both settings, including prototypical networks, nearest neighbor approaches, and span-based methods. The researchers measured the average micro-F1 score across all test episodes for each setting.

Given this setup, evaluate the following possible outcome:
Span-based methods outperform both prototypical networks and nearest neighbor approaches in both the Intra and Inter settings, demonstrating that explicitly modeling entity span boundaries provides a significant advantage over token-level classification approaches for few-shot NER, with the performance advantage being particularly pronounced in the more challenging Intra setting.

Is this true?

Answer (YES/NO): YES